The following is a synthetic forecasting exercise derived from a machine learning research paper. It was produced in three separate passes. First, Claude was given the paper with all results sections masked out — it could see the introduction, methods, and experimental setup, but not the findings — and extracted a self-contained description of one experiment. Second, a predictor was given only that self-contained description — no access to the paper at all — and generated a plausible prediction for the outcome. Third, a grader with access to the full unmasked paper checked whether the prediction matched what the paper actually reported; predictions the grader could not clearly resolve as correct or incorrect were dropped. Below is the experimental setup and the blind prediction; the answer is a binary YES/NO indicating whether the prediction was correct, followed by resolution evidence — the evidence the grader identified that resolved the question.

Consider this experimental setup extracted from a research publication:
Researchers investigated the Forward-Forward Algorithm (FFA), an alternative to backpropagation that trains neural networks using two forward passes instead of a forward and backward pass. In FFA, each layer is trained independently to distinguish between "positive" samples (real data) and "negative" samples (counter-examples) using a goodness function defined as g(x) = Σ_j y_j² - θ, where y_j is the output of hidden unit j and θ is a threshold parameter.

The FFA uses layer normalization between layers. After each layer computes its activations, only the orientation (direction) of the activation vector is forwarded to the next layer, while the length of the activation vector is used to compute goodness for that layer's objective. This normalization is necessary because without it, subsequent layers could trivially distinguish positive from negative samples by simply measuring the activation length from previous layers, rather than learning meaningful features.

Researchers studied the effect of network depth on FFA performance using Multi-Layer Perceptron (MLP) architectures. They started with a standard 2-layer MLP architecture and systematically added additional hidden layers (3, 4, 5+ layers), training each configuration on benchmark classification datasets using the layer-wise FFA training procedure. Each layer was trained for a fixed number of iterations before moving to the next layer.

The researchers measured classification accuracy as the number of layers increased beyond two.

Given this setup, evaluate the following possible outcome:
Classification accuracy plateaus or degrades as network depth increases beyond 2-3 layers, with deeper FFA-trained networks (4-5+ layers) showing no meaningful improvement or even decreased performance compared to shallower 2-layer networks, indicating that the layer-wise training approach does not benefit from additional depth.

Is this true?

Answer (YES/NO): YES